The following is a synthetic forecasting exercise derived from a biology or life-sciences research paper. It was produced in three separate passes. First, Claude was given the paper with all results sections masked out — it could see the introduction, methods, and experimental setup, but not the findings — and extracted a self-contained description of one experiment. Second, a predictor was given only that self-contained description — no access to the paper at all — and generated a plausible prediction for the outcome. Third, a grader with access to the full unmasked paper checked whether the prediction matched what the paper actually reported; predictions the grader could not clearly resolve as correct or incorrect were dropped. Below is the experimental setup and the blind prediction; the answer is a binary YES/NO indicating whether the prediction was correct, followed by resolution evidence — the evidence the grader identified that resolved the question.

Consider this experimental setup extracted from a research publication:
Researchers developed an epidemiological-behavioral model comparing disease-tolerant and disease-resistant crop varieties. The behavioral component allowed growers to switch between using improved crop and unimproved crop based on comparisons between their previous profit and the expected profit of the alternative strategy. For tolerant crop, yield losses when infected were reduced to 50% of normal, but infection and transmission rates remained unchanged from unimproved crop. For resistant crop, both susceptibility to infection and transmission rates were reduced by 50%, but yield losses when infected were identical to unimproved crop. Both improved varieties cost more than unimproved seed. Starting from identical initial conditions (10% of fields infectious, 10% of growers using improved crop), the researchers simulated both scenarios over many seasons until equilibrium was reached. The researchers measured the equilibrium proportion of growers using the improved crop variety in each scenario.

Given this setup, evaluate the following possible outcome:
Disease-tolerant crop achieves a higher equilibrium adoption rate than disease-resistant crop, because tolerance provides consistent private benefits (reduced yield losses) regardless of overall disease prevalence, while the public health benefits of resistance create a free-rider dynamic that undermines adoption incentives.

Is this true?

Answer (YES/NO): YES